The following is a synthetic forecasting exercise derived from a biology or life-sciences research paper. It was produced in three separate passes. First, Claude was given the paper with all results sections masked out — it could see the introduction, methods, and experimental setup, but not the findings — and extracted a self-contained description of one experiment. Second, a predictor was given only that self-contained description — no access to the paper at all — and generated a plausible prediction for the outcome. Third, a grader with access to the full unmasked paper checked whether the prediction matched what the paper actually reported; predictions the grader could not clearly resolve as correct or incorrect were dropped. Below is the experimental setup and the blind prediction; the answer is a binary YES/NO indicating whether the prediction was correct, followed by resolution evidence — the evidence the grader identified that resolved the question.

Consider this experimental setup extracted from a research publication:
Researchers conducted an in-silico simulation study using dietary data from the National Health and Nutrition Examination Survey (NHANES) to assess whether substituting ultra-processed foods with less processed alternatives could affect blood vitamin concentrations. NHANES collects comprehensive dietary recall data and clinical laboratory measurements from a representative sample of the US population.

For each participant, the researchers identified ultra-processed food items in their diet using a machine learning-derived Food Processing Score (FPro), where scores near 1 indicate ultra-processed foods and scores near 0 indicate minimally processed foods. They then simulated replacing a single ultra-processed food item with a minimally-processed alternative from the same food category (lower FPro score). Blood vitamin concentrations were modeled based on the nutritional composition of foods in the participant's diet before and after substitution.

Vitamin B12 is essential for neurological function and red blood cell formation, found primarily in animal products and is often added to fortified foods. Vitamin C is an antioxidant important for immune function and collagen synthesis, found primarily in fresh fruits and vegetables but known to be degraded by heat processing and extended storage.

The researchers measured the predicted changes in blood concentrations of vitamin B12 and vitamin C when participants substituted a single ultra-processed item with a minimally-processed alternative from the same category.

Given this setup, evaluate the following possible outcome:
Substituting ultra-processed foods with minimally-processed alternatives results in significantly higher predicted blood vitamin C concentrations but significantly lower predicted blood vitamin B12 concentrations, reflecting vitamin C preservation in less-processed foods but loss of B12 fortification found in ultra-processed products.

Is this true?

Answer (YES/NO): NO